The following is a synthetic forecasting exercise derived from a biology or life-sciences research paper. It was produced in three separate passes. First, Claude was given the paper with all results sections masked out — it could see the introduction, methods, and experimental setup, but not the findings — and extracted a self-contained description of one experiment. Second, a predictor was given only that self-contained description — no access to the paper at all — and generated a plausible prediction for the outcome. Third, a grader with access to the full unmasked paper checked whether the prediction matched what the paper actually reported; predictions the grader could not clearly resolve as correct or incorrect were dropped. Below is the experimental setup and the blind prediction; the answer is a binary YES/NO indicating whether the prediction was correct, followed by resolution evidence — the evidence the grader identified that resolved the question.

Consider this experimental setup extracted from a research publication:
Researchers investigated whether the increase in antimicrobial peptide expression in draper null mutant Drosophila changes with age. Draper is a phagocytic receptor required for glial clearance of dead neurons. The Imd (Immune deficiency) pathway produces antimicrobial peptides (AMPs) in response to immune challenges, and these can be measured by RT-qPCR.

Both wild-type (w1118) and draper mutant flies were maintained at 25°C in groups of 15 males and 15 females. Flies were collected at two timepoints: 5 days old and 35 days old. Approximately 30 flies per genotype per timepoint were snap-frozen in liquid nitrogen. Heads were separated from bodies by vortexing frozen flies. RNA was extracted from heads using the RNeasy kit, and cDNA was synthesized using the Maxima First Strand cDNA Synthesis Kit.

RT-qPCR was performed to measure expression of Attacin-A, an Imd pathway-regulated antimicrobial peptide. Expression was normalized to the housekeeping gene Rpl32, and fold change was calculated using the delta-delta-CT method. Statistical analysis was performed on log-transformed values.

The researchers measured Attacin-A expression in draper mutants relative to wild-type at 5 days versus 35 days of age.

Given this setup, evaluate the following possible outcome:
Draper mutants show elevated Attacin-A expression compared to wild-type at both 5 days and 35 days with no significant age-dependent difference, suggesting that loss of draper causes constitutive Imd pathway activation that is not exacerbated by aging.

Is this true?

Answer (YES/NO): NO